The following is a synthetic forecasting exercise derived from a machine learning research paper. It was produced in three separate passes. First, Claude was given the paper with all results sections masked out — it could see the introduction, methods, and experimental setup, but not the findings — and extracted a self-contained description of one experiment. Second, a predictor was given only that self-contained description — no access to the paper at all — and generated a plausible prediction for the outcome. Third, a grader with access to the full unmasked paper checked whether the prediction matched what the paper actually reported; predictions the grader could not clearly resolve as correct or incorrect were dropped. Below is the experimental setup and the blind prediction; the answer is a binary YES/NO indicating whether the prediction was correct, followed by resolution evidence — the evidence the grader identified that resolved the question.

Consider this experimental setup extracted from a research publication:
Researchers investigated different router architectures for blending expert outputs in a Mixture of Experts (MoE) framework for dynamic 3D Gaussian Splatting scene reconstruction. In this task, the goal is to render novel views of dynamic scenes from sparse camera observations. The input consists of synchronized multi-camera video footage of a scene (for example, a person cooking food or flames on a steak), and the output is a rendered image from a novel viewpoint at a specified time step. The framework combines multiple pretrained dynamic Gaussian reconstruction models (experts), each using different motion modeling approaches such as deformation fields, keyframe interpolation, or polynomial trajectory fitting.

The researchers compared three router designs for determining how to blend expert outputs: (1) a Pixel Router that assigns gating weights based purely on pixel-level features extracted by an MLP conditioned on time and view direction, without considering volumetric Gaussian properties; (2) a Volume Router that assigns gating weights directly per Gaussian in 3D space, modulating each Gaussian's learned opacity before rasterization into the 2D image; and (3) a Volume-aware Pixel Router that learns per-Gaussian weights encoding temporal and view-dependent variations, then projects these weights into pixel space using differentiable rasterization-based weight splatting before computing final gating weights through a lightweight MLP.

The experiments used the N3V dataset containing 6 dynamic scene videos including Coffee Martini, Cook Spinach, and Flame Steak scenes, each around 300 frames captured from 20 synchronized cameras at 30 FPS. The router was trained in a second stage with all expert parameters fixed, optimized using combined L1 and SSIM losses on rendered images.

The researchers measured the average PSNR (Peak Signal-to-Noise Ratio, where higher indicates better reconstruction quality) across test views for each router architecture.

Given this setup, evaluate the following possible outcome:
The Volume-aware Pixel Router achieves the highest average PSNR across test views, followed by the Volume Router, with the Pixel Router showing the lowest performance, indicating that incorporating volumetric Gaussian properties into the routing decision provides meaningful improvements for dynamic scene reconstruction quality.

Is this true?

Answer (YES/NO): YES